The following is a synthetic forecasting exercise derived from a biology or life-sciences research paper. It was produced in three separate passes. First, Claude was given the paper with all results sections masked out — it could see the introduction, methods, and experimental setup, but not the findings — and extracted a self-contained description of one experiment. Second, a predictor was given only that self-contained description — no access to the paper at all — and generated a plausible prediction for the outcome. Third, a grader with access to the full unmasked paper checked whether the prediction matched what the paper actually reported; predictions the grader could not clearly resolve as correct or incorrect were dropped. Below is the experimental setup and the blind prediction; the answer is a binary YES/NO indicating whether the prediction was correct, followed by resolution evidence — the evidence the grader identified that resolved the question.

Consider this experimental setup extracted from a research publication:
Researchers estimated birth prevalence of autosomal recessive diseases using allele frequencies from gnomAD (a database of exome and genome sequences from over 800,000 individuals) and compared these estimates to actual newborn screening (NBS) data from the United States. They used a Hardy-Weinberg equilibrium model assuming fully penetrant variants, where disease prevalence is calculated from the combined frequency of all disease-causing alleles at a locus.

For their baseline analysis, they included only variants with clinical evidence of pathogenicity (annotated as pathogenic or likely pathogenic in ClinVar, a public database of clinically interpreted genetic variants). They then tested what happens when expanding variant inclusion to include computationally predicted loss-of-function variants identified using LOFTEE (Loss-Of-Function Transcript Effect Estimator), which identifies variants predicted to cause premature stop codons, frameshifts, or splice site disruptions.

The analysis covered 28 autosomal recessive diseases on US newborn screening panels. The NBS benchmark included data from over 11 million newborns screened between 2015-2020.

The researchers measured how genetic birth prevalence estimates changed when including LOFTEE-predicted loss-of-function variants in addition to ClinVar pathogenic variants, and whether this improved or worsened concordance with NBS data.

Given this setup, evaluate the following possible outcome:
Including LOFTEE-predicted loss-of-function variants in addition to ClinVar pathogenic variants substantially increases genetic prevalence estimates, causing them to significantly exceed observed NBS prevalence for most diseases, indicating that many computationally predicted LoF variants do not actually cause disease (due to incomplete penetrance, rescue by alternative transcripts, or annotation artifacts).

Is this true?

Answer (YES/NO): NO